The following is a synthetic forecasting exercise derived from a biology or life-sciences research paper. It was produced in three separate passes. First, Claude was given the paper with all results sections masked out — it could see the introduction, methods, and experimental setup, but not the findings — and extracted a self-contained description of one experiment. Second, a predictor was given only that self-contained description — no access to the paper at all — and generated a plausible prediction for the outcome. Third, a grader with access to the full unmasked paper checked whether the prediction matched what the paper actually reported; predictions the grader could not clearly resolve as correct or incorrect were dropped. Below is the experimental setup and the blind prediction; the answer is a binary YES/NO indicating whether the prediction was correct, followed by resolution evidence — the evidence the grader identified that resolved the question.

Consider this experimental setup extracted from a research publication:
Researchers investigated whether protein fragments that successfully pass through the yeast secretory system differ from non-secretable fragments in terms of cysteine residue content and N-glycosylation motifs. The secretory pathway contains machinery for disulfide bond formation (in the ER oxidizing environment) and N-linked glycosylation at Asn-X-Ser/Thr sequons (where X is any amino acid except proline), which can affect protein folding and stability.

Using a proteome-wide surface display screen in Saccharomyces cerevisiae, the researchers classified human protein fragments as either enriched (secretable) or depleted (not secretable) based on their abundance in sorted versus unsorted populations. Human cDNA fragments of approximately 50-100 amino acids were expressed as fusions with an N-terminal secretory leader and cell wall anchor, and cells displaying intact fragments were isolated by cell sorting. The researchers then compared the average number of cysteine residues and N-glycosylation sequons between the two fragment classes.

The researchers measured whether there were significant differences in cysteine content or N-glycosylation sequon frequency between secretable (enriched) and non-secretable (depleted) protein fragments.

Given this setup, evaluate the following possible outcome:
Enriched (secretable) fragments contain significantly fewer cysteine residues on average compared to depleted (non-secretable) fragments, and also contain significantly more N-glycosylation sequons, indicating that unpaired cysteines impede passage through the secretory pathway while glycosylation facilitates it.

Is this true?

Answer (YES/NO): NO